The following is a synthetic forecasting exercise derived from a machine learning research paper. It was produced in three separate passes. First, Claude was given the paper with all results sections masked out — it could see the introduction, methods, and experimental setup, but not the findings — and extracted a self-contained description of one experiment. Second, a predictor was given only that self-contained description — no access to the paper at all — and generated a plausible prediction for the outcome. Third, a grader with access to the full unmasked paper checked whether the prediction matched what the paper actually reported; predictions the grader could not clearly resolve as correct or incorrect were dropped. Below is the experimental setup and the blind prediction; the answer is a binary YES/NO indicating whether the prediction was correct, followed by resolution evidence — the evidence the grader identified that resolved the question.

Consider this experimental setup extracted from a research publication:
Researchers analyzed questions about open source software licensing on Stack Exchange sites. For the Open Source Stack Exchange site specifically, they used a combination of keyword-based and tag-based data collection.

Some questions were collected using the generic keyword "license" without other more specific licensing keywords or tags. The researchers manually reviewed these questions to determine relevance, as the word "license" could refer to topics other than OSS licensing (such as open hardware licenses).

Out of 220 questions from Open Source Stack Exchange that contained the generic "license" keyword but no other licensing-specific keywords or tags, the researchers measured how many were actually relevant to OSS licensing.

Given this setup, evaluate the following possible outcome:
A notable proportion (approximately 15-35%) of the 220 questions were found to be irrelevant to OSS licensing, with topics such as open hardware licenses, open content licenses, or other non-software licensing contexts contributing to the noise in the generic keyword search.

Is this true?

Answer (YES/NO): YES